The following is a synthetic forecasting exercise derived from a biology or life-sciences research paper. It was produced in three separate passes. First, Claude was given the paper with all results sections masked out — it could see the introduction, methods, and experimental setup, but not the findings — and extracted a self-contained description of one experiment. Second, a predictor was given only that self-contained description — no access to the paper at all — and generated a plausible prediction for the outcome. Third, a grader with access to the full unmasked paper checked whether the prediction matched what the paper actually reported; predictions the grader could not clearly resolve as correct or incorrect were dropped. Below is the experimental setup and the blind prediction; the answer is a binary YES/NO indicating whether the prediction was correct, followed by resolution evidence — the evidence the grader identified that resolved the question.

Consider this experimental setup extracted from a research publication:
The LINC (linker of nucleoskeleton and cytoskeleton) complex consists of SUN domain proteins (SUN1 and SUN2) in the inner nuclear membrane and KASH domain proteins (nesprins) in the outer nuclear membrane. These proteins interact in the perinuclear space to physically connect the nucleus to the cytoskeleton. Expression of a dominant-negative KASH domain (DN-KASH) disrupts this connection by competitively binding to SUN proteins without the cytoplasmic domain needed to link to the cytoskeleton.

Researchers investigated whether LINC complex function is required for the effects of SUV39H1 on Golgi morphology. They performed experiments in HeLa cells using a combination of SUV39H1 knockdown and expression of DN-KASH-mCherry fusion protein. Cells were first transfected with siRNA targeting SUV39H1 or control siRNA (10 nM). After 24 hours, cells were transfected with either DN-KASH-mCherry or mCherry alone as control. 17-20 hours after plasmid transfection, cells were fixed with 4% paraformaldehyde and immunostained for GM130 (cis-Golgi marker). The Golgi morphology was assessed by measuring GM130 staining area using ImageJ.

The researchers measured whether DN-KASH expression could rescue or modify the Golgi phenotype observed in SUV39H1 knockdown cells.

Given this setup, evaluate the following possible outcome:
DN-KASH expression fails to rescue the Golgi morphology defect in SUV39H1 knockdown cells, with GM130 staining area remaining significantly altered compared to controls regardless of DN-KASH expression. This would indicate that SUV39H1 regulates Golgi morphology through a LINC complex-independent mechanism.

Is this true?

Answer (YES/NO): NO